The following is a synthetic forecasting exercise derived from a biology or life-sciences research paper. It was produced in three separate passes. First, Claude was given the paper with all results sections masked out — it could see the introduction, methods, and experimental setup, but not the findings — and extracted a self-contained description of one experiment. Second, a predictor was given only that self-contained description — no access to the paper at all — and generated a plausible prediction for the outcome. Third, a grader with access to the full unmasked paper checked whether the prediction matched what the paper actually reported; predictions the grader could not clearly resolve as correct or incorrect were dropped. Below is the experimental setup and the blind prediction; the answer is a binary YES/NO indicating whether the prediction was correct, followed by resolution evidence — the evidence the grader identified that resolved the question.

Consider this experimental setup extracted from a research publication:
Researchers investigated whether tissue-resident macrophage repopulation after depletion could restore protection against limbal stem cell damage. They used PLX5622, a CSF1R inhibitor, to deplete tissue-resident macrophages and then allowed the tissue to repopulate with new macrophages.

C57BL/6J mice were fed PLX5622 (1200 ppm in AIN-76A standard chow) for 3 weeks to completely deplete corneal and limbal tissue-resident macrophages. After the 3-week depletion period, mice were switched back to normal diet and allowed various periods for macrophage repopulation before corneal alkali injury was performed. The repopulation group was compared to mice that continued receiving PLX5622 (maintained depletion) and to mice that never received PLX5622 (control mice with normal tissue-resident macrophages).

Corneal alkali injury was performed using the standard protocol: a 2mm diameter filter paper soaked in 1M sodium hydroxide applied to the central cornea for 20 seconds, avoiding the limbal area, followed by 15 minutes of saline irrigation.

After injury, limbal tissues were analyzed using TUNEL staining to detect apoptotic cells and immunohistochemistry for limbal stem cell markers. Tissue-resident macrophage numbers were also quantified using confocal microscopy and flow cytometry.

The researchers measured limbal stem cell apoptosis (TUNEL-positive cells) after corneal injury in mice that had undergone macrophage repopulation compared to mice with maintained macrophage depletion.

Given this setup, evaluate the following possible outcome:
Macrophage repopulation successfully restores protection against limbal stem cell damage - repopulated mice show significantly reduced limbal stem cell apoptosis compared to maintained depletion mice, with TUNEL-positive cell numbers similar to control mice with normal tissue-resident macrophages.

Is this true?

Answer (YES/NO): YES